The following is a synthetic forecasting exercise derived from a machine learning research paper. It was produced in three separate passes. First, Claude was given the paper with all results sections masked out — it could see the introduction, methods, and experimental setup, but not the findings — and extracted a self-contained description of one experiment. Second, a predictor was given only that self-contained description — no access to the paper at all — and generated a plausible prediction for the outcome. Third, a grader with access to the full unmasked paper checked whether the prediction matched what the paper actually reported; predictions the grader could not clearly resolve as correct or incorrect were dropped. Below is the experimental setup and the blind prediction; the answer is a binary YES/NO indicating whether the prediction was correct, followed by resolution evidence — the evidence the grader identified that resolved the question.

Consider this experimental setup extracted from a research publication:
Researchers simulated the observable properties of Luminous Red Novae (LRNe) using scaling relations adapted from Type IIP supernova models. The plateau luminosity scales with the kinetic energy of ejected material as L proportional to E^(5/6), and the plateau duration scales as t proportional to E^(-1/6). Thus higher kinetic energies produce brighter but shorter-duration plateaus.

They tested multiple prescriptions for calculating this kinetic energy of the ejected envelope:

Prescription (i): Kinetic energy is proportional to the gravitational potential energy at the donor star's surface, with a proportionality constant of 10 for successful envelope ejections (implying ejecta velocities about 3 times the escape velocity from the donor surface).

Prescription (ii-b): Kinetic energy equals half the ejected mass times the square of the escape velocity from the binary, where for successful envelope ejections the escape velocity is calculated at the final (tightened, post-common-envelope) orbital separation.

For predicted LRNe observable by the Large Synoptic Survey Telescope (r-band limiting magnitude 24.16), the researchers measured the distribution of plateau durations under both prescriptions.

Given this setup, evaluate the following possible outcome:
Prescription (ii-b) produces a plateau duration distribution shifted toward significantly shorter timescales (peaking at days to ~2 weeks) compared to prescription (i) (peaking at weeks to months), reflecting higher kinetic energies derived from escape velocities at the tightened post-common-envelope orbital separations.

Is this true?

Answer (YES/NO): NO